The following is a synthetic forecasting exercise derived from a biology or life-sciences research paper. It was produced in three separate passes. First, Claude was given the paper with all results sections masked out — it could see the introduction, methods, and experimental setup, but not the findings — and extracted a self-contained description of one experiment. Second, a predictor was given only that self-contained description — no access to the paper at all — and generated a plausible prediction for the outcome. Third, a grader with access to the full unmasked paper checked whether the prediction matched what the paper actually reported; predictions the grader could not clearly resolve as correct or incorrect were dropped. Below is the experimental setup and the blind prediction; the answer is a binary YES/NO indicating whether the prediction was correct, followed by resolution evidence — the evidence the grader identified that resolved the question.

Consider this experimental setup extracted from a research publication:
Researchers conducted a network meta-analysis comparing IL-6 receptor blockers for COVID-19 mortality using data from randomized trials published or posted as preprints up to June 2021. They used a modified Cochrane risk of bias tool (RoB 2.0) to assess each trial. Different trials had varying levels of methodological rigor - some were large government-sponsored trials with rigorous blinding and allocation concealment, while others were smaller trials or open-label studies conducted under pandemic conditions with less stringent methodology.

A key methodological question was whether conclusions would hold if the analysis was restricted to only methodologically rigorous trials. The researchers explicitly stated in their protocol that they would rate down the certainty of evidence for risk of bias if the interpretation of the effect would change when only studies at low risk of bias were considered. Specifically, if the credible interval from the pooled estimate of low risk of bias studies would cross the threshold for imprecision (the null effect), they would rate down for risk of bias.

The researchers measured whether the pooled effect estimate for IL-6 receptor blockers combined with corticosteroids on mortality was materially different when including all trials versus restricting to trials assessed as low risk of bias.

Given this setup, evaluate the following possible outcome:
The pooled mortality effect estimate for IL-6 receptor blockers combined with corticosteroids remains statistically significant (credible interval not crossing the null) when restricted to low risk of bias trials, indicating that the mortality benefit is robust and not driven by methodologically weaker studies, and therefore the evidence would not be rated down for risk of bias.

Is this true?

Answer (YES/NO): NO